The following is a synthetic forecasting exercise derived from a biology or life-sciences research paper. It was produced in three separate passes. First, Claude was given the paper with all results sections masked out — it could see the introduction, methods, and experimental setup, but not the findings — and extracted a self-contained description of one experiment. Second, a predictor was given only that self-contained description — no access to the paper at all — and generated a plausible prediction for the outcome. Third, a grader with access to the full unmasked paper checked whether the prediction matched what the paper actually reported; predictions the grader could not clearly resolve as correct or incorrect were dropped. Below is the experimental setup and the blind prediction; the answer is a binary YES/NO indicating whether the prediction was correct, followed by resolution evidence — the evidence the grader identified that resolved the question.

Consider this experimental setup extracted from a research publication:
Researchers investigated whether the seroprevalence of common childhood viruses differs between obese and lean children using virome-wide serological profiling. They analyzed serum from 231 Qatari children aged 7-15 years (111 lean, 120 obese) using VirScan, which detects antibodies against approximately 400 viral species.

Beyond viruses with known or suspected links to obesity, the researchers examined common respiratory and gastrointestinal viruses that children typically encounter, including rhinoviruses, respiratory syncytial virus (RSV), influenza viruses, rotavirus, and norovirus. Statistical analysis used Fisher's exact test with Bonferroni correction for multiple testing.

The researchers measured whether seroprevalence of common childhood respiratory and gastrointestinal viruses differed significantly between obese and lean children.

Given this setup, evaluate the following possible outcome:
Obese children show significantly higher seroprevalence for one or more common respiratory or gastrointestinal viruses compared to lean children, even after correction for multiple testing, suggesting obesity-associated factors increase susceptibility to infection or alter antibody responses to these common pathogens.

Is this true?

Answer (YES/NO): NO